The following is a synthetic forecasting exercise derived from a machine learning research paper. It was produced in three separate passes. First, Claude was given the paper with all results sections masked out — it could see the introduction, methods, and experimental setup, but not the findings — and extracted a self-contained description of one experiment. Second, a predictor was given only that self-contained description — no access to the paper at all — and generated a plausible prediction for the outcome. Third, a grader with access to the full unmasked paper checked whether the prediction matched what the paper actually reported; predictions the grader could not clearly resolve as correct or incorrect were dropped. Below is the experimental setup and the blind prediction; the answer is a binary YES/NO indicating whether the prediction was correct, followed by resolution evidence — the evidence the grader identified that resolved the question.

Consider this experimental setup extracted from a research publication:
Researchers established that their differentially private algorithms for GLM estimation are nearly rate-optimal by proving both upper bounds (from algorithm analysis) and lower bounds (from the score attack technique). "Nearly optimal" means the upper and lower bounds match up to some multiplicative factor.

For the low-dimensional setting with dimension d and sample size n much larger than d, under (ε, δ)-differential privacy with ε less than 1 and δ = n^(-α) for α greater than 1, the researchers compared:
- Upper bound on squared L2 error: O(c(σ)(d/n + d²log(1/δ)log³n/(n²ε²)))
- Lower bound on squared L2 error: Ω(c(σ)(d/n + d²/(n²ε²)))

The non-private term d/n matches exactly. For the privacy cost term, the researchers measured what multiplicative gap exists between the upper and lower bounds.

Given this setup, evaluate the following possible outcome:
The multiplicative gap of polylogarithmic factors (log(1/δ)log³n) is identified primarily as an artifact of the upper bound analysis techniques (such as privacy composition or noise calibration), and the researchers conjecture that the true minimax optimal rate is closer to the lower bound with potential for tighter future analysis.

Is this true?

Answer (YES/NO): NO